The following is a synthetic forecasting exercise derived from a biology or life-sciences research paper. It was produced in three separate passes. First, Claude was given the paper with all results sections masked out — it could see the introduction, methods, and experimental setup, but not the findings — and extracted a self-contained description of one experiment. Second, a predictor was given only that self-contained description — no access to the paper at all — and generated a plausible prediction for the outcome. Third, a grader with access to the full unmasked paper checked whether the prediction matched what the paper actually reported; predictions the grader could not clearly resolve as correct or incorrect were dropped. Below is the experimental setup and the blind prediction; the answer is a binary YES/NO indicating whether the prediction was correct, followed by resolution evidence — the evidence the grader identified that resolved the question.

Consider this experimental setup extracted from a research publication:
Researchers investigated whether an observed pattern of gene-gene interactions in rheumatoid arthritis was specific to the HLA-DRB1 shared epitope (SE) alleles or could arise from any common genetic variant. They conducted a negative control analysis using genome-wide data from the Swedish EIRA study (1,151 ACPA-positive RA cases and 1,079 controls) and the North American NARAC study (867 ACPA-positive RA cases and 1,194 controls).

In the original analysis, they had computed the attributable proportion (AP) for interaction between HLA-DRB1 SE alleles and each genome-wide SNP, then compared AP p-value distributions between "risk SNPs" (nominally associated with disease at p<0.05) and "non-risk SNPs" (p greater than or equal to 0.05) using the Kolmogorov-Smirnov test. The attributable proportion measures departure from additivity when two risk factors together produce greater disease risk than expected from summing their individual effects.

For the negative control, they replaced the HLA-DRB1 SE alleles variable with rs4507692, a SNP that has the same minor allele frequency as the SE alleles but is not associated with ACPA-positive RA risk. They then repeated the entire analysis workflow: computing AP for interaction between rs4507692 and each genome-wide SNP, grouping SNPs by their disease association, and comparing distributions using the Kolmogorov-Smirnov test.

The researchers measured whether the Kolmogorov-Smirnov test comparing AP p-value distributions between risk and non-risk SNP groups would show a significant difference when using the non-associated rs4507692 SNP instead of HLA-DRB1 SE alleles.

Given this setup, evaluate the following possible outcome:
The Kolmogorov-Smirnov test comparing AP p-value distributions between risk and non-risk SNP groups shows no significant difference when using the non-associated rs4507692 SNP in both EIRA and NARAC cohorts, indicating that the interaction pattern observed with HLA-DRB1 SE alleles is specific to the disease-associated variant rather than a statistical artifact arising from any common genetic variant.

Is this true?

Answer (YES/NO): YES